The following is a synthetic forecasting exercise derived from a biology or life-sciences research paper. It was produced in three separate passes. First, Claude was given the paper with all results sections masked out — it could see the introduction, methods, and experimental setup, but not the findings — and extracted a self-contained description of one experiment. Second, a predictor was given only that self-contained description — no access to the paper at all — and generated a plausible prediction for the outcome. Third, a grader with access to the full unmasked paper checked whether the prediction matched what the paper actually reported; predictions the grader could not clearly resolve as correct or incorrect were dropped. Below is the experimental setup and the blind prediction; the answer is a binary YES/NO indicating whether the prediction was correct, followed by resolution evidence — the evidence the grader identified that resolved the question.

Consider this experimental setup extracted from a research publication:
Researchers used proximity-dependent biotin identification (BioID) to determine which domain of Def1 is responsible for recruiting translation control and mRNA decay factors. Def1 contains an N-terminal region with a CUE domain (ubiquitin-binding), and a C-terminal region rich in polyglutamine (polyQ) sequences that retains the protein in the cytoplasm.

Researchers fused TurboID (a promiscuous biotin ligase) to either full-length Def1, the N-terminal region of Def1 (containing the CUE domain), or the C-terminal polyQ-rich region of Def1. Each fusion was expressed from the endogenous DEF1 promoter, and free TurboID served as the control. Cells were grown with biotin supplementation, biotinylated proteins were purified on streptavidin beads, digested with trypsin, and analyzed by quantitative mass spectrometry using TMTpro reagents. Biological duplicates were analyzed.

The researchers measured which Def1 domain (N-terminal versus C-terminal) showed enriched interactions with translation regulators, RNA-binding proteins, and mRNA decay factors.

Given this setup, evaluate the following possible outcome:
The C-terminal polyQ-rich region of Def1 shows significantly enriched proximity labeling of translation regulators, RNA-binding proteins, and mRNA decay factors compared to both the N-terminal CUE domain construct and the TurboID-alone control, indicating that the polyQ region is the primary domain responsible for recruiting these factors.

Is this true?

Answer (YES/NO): YES